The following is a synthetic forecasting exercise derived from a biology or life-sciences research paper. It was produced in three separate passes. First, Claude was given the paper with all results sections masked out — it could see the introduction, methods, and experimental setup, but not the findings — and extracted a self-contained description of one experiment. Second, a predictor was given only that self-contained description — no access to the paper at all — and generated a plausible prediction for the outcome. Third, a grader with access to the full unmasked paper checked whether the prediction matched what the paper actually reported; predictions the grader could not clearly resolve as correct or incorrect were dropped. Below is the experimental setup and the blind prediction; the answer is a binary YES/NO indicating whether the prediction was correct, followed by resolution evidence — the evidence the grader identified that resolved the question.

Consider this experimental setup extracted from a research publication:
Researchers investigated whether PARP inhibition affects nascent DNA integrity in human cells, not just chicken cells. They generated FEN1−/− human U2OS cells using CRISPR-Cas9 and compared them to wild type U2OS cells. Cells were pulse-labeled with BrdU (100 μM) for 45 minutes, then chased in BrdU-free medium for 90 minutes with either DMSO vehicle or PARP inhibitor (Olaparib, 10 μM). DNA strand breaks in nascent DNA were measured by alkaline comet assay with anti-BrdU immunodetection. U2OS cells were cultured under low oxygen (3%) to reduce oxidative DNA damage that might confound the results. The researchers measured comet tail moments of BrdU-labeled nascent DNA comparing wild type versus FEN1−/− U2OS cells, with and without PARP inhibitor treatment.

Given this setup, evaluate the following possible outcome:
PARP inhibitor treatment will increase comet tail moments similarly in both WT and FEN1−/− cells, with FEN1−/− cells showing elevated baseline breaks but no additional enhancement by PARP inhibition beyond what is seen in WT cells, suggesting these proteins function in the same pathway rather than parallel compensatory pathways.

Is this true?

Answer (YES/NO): NO